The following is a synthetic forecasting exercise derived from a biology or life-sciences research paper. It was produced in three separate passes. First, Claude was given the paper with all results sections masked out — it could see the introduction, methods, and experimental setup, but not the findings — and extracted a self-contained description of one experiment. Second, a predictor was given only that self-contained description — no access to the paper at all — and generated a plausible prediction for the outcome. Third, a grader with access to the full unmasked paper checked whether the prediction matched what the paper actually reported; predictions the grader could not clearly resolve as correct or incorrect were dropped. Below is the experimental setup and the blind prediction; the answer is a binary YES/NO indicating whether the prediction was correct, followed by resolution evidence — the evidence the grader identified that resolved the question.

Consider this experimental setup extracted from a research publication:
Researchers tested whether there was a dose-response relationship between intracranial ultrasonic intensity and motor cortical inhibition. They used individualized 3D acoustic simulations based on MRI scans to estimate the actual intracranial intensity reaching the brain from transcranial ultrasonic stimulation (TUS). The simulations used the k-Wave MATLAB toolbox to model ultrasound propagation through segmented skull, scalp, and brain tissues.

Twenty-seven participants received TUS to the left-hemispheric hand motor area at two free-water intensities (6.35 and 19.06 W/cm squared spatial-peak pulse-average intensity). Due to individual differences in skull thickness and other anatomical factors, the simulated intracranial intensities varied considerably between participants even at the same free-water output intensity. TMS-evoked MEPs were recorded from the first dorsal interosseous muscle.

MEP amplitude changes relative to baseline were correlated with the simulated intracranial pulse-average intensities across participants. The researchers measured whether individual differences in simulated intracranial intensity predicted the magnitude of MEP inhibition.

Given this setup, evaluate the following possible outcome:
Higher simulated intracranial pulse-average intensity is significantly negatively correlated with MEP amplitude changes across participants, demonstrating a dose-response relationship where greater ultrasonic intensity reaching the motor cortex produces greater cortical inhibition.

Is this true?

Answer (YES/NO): NO